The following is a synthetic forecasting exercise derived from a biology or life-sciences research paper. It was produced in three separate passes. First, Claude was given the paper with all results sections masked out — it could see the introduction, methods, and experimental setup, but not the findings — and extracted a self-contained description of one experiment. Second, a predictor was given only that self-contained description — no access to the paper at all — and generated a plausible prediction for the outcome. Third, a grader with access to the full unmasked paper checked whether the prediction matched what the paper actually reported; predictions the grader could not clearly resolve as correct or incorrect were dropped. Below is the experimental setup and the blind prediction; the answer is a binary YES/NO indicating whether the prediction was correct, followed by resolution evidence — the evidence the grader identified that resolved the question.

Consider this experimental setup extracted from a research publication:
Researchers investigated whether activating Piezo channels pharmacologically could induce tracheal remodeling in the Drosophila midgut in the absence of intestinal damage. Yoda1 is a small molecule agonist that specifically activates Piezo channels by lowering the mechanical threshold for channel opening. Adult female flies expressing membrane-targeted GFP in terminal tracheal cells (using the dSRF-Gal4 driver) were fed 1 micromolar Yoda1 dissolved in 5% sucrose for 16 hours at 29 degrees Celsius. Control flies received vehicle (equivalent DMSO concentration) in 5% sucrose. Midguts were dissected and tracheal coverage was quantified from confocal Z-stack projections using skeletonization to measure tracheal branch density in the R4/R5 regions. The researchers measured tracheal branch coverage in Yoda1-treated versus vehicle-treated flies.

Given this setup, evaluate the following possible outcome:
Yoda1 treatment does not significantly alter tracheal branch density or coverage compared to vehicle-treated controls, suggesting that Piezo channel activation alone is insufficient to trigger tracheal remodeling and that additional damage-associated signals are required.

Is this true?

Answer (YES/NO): NO